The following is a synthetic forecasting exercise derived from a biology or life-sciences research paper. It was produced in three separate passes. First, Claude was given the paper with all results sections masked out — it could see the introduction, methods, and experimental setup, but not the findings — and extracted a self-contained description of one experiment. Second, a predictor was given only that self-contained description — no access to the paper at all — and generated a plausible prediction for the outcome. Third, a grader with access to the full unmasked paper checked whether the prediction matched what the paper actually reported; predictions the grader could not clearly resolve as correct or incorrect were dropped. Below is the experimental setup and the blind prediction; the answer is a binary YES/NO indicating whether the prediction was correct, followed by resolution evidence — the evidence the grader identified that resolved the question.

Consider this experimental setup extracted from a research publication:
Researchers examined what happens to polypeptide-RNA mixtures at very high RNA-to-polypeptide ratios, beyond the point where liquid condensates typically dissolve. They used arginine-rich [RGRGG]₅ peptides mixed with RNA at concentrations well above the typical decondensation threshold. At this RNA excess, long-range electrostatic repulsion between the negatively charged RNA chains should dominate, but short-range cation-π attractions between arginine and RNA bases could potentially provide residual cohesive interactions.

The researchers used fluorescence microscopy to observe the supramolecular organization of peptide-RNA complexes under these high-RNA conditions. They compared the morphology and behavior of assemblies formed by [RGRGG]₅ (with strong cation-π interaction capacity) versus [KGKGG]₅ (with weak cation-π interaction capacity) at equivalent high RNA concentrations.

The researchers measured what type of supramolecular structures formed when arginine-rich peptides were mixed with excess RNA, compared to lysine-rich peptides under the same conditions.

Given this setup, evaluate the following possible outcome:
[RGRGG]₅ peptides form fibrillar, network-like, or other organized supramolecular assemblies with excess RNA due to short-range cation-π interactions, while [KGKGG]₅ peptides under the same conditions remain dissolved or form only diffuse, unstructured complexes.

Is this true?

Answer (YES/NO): NO